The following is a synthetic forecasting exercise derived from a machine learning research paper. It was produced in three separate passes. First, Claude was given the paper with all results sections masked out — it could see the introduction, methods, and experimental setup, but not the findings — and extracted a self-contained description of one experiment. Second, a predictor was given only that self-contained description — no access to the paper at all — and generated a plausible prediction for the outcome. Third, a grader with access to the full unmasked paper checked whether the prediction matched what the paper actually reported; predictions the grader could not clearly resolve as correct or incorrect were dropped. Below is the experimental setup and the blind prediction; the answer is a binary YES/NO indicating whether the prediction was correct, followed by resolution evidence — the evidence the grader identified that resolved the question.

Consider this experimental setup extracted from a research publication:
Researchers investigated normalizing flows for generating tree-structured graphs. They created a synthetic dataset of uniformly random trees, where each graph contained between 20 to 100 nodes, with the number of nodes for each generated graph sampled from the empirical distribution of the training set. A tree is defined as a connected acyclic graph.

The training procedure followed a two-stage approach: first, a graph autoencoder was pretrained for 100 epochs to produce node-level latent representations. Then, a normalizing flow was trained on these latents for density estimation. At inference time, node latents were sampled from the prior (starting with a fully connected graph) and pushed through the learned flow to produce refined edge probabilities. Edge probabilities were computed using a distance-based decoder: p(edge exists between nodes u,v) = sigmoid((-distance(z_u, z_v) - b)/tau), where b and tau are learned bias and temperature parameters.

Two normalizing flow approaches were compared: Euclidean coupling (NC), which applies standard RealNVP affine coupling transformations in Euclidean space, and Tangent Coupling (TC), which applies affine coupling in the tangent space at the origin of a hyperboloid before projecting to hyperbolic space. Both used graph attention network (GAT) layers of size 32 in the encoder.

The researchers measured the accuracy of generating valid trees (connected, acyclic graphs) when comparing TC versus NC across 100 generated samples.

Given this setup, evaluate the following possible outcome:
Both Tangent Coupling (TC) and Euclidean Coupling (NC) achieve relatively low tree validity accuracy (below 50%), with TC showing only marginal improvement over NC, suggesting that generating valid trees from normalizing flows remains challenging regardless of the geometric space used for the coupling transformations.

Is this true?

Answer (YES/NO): NO